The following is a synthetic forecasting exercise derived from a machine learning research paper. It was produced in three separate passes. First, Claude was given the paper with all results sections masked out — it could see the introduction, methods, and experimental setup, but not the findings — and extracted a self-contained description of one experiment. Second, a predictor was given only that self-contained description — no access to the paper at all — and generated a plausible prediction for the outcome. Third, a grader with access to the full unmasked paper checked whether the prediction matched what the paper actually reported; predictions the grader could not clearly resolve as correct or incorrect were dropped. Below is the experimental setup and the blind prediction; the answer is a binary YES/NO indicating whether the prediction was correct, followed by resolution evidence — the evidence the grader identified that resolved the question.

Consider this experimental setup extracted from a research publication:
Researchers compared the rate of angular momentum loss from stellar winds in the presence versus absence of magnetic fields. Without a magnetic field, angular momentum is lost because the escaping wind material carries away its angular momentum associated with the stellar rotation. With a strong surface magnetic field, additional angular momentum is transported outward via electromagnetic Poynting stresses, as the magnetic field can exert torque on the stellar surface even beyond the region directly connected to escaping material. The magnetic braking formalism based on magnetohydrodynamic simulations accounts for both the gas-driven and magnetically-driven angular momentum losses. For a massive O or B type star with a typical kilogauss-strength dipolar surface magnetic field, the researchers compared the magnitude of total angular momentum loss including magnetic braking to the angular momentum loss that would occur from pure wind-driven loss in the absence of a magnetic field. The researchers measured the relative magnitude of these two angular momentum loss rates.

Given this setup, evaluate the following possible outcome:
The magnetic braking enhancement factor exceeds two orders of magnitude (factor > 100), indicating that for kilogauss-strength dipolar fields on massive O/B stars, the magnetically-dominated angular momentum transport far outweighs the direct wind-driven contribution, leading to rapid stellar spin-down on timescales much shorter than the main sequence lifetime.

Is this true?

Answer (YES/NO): NO